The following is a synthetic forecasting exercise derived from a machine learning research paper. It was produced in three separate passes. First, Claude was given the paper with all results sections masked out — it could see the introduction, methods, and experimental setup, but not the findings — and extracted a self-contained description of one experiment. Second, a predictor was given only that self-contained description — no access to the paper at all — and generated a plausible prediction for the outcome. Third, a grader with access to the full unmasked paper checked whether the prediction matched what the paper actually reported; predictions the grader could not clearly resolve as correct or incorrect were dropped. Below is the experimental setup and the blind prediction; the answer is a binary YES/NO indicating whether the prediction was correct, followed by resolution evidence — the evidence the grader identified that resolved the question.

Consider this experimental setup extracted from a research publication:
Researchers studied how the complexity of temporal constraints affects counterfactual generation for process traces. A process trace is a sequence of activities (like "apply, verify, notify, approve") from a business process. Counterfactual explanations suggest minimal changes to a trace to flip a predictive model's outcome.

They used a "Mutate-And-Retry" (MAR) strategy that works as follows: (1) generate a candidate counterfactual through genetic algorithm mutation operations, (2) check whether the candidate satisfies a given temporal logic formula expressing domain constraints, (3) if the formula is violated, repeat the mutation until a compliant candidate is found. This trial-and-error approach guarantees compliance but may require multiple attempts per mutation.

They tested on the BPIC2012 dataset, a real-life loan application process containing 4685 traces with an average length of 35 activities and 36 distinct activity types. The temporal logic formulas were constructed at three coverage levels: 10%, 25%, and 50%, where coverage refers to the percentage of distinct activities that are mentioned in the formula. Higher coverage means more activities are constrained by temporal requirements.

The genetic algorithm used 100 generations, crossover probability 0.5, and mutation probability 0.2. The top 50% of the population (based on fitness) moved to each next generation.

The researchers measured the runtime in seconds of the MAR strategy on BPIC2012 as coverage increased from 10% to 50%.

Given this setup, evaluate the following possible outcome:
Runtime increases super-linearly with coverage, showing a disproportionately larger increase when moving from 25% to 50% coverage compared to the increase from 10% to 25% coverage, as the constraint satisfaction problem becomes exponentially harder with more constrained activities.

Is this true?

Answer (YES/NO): YES